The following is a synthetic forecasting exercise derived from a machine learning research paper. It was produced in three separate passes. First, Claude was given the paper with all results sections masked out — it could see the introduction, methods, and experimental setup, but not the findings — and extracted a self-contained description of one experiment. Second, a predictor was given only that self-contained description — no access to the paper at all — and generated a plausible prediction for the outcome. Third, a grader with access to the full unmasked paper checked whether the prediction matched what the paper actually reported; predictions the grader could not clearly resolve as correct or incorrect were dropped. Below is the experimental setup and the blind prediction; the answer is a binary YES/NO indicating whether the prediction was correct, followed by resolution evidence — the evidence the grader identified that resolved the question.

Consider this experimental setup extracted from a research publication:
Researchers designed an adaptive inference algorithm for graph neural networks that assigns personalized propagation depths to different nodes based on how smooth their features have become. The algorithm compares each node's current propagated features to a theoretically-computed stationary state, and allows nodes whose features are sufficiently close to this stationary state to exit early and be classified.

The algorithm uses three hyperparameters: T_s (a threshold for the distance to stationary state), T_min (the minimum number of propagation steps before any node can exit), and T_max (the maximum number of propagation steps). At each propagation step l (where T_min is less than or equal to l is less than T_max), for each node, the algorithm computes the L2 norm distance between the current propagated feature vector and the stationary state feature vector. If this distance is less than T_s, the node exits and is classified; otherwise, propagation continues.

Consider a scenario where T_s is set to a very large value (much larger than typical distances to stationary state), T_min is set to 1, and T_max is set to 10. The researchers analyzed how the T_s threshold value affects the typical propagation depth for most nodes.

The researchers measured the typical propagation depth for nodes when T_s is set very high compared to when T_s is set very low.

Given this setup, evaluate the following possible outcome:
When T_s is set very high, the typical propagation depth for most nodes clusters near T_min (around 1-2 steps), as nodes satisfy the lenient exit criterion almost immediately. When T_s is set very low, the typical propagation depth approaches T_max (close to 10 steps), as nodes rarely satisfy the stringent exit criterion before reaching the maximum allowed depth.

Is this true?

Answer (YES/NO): YES